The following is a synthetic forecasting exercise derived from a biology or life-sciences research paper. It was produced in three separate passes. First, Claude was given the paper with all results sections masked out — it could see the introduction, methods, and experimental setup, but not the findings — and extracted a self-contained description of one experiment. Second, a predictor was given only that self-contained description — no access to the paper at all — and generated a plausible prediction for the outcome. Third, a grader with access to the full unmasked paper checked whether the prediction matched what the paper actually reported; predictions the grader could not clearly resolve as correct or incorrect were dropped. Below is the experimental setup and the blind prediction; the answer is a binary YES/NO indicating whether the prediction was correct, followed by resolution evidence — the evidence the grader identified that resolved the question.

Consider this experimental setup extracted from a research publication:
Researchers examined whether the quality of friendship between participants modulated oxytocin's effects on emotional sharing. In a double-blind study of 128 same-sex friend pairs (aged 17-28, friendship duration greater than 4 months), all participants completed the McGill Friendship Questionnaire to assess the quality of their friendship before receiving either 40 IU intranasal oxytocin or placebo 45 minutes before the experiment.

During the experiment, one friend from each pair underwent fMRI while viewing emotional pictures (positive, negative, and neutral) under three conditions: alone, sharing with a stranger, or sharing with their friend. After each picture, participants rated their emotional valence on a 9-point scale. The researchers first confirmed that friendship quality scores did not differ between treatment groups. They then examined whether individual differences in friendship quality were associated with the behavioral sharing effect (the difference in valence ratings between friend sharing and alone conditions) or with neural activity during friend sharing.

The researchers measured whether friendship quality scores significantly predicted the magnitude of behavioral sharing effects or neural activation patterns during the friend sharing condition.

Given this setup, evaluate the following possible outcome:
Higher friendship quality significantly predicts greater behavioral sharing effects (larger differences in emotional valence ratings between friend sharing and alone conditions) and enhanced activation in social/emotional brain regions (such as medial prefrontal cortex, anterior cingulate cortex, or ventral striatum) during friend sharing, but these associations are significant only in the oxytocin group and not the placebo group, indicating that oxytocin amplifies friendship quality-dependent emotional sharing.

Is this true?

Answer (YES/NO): NO